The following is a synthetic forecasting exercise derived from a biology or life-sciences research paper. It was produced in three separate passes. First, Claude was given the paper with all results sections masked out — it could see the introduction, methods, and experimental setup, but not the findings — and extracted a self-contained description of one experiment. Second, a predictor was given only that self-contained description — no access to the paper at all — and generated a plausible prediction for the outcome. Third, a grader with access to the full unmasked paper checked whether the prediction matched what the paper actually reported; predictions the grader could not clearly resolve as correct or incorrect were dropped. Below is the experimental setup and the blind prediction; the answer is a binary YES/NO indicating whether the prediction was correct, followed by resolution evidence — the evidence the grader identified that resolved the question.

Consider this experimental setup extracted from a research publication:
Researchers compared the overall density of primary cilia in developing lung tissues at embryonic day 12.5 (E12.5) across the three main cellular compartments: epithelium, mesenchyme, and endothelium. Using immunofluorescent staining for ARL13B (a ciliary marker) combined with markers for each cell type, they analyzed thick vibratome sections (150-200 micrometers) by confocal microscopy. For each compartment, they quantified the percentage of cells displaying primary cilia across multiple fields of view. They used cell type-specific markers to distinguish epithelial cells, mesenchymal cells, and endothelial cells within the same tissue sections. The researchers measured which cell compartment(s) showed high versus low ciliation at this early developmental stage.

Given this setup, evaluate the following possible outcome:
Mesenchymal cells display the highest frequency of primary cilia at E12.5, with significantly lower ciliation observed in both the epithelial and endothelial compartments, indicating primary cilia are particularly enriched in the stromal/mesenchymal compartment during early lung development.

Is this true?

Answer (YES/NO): NO